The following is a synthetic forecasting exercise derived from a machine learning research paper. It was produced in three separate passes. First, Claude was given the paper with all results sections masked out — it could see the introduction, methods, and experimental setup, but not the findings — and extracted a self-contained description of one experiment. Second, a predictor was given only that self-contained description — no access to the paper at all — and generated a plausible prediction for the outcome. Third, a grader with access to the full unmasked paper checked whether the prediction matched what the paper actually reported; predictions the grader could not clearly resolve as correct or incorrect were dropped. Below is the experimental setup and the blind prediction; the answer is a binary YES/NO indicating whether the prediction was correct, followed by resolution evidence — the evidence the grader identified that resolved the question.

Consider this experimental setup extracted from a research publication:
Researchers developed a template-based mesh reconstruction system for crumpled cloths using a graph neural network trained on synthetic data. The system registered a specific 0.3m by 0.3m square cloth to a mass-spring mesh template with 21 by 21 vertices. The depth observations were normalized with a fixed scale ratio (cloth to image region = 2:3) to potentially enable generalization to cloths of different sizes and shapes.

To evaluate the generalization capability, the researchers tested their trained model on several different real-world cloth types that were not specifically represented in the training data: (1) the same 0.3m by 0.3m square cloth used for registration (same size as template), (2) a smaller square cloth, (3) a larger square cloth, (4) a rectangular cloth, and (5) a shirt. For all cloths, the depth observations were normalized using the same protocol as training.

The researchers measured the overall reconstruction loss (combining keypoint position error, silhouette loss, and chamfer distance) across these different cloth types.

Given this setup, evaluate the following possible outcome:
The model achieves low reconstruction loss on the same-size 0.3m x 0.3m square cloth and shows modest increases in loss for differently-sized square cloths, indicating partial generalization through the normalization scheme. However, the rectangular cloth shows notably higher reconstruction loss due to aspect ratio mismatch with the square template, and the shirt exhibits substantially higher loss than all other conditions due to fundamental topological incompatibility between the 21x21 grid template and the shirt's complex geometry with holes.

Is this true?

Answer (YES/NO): NO